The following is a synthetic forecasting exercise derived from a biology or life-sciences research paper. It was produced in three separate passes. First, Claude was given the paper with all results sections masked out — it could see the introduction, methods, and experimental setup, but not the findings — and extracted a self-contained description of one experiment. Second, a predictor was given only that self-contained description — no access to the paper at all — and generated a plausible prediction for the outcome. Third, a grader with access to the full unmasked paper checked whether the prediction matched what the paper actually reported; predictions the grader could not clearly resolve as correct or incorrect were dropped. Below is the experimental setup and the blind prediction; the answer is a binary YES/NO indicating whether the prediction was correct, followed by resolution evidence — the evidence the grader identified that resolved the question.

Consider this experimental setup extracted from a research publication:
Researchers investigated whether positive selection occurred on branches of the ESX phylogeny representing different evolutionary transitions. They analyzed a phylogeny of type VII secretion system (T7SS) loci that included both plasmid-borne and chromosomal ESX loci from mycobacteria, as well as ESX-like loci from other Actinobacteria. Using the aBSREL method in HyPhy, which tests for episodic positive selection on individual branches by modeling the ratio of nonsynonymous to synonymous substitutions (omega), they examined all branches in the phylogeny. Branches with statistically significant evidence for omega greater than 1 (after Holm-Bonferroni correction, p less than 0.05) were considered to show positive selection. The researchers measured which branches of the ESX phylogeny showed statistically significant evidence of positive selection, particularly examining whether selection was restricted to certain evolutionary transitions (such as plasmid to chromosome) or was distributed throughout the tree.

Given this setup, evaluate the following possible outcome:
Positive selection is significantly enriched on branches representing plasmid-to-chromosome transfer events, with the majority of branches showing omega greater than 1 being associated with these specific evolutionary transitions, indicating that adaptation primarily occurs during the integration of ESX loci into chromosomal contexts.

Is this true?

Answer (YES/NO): NO